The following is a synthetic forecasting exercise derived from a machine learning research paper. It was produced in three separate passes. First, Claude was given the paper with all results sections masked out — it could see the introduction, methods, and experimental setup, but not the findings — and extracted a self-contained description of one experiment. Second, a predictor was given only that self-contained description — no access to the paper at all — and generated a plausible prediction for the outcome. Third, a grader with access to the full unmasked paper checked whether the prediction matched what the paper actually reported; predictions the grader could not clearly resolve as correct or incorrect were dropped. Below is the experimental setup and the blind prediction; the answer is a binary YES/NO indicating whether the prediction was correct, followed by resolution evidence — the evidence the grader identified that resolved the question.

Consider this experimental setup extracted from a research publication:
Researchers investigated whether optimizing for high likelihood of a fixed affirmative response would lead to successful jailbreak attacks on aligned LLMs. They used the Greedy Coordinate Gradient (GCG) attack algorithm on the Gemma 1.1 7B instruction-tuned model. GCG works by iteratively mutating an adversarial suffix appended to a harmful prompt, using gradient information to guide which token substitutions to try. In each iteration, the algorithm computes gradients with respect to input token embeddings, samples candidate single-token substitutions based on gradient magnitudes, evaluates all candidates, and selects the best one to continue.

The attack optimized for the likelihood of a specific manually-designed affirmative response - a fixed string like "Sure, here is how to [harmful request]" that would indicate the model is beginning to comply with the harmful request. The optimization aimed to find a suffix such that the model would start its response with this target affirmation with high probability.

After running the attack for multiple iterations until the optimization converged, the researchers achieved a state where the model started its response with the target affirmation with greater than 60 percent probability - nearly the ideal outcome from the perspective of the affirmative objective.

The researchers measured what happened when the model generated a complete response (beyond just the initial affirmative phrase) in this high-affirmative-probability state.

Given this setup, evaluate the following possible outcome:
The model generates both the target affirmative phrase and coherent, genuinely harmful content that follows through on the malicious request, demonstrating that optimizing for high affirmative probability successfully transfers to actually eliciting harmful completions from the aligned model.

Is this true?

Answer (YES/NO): NO